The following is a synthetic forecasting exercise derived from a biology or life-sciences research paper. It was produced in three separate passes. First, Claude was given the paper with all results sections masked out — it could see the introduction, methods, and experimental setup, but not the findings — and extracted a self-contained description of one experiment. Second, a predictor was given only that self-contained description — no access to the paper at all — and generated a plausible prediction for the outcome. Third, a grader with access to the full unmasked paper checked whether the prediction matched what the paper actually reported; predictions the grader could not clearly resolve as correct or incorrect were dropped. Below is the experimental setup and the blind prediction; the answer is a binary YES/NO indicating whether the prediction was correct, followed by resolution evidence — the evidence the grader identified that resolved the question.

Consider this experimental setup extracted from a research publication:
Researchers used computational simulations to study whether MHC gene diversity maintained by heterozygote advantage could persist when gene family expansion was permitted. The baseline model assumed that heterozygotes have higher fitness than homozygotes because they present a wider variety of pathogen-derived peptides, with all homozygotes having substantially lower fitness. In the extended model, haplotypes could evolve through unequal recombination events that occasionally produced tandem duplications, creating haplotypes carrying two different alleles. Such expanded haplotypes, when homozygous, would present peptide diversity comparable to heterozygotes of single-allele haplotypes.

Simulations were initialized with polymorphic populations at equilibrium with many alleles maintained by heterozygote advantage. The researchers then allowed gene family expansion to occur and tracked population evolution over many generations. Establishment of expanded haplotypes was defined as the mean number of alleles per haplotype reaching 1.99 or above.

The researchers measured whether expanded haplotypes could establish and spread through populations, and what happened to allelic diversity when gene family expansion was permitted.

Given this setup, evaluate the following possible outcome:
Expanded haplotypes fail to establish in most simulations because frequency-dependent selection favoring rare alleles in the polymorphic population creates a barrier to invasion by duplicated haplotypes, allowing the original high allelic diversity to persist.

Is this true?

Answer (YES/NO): NO